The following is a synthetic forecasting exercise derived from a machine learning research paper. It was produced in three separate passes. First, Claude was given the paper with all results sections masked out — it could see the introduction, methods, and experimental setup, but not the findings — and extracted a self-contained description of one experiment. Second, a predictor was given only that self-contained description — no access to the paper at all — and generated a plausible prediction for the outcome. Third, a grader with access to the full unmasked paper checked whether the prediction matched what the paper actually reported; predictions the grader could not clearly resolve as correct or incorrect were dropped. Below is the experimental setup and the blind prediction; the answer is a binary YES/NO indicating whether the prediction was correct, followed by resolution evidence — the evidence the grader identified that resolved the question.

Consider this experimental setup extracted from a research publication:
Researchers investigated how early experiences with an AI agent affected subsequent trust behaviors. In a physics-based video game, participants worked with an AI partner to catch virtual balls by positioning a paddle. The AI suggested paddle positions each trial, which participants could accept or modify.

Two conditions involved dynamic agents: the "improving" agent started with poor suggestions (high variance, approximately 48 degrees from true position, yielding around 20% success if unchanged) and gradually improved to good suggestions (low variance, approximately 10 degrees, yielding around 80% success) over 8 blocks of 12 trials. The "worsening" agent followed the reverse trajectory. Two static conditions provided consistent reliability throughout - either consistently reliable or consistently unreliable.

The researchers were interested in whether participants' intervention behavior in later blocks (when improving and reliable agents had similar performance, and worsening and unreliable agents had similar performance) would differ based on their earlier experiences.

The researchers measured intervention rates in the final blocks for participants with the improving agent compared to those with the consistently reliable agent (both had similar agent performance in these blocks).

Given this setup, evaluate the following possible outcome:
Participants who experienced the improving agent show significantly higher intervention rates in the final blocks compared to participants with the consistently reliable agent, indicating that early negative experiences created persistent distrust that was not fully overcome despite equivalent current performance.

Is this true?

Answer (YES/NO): YES